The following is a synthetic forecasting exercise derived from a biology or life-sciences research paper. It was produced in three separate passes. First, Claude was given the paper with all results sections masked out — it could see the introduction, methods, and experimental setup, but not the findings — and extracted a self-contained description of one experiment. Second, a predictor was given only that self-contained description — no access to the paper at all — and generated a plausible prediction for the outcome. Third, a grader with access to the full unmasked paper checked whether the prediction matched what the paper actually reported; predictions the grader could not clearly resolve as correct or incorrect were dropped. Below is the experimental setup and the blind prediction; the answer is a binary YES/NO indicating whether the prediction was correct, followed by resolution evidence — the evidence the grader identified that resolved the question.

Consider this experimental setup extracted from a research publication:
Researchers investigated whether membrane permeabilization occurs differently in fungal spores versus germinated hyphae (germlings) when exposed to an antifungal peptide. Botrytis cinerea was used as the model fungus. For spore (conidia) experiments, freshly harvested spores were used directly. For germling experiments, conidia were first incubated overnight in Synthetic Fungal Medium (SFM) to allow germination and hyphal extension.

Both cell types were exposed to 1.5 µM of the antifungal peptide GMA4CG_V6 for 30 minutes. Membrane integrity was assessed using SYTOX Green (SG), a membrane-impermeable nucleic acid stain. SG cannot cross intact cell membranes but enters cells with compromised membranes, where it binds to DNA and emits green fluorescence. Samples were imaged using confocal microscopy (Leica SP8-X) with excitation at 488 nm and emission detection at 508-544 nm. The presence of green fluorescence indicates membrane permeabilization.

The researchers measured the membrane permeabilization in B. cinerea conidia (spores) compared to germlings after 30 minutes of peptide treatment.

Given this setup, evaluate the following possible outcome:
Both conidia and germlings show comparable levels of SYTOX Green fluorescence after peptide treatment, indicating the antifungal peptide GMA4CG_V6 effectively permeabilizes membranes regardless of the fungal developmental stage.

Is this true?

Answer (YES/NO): YES